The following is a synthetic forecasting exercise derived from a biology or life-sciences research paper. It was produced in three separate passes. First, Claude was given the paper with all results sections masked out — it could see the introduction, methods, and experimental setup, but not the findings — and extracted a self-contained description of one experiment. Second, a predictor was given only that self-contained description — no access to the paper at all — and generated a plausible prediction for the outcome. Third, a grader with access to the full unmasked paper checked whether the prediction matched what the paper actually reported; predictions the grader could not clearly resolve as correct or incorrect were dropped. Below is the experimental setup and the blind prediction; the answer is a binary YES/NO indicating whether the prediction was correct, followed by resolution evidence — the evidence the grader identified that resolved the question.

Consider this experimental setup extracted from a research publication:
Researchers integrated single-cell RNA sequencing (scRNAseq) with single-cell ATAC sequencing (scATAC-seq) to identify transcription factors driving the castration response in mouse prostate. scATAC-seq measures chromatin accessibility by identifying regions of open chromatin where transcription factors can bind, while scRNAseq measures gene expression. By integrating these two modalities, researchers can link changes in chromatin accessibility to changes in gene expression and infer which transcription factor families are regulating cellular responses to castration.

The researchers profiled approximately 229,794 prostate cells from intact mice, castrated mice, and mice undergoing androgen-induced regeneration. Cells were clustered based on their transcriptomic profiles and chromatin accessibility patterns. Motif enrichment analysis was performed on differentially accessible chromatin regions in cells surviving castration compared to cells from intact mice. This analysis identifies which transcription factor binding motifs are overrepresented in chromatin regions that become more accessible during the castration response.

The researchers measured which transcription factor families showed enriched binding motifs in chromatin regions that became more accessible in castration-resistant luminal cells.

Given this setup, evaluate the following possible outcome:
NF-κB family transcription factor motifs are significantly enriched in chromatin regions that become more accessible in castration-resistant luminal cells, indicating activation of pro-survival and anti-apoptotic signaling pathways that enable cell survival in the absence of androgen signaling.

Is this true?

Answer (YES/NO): NO